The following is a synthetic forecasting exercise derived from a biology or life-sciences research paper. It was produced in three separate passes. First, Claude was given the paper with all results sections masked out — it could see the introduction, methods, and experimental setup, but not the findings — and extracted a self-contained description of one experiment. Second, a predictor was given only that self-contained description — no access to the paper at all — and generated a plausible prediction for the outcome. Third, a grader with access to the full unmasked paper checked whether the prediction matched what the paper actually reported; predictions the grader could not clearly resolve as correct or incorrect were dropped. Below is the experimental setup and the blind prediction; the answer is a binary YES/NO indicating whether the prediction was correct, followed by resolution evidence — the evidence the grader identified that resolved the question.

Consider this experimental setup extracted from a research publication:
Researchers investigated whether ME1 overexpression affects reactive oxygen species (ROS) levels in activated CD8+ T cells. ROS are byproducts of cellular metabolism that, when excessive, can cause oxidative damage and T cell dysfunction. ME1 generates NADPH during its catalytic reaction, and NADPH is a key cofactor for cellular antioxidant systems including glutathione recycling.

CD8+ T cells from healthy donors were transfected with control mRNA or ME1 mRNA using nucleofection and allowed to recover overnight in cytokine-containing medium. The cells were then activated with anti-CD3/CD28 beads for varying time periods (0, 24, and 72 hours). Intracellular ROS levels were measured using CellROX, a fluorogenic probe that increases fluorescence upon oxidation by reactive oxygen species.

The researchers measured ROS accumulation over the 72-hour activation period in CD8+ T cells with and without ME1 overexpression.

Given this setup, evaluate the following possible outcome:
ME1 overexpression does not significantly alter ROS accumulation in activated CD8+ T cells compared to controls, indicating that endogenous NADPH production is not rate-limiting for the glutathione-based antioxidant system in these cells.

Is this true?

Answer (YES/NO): NO